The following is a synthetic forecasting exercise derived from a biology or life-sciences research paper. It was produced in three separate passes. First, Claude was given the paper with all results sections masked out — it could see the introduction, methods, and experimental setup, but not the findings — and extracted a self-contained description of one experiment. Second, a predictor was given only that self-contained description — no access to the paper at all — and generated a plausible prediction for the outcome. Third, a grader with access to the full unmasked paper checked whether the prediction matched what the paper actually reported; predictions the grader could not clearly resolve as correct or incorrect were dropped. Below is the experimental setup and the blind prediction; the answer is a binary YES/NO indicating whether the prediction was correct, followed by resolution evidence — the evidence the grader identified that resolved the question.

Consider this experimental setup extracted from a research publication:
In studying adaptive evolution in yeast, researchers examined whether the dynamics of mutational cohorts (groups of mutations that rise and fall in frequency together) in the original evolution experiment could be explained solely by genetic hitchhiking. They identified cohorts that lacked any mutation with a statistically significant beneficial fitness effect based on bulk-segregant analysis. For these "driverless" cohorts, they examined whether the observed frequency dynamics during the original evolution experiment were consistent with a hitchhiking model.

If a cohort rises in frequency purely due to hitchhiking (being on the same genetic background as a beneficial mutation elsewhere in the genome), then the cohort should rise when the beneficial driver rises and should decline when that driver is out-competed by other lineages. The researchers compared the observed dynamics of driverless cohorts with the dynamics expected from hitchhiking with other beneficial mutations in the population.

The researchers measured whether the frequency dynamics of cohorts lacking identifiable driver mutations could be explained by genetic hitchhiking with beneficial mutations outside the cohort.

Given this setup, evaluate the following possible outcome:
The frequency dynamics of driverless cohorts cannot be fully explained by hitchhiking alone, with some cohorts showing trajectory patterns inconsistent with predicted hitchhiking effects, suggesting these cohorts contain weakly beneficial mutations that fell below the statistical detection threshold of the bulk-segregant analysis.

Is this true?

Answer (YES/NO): NO